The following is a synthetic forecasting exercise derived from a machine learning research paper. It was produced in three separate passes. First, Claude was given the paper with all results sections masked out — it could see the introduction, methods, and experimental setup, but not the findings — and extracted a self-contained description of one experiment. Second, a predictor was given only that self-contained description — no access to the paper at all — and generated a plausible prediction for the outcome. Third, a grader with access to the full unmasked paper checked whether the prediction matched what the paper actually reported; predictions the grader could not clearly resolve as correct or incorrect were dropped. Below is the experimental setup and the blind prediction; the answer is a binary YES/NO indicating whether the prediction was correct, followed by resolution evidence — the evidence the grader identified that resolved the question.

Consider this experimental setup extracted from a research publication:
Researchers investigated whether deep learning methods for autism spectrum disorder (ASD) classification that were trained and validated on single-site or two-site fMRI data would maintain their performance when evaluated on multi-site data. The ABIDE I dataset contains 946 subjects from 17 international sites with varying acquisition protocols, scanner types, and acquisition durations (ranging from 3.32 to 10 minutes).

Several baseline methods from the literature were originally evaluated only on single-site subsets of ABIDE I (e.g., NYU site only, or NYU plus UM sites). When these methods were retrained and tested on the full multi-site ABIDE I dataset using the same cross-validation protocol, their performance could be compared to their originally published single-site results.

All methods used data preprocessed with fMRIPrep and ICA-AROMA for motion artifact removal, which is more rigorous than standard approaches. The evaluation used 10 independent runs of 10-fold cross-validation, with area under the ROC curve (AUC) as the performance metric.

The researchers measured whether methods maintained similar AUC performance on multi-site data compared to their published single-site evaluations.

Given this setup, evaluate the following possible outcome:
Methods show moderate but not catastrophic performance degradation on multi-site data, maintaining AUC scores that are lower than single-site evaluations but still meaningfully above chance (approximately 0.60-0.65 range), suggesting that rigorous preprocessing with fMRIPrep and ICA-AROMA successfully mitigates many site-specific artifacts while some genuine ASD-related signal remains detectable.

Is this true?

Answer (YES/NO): NO